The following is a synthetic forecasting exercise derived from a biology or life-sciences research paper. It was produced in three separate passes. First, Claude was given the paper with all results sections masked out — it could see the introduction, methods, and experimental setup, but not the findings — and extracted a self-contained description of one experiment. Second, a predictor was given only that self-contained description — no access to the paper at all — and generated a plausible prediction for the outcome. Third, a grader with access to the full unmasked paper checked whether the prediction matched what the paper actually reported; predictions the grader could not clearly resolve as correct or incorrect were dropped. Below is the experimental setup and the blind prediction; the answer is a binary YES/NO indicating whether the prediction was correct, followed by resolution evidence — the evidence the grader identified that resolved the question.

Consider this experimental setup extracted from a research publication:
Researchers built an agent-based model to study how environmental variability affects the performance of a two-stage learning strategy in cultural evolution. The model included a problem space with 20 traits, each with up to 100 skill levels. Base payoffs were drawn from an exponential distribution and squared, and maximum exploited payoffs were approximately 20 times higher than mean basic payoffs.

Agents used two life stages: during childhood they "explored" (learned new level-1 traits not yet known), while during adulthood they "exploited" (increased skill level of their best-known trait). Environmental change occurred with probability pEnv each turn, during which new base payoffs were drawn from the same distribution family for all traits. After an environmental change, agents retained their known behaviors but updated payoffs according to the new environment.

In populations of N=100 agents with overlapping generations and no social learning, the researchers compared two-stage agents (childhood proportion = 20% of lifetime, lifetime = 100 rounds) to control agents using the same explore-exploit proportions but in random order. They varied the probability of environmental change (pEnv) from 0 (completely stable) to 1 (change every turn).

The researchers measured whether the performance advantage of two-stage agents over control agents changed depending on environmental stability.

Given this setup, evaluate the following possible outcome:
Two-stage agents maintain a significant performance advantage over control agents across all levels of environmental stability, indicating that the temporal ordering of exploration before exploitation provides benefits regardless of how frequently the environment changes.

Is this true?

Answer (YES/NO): NO